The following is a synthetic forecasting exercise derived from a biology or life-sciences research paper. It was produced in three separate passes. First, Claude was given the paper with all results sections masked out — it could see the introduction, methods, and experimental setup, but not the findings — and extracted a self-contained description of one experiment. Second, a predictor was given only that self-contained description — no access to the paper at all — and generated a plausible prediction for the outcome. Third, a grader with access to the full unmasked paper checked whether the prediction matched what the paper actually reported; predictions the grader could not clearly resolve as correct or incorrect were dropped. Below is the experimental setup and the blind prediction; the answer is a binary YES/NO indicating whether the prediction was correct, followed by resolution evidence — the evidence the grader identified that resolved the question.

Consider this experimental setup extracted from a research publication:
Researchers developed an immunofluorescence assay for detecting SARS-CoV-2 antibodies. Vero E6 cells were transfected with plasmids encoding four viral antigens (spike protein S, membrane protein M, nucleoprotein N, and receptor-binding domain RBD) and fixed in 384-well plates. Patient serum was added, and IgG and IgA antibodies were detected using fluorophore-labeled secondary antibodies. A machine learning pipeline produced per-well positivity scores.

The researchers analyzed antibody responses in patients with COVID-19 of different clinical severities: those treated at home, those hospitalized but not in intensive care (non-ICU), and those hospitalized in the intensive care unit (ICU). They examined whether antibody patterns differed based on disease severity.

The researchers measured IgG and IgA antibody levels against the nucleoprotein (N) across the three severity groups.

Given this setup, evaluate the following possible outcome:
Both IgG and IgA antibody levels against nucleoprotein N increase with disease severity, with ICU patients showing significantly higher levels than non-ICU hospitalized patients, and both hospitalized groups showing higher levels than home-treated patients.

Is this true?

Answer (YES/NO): NO